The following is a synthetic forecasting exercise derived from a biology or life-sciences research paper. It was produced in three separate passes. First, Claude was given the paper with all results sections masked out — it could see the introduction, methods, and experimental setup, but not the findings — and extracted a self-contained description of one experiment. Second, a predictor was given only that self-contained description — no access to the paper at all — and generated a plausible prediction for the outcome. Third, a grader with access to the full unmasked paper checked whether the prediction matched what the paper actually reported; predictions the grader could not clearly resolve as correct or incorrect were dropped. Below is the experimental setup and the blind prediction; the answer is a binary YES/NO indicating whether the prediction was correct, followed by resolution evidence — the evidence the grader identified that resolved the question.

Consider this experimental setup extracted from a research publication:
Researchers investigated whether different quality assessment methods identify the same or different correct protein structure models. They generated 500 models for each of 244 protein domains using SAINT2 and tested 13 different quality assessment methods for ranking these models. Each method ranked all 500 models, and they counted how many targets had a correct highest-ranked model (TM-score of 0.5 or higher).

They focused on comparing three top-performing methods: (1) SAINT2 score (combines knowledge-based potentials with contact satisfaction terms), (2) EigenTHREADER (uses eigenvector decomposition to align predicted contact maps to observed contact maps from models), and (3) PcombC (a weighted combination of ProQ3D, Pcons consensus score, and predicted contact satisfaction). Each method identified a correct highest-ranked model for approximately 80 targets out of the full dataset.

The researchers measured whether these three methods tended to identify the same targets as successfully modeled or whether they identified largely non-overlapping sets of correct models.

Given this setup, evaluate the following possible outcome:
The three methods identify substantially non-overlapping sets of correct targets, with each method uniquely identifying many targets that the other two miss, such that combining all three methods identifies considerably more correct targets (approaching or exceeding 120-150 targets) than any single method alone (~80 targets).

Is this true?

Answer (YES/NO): NO